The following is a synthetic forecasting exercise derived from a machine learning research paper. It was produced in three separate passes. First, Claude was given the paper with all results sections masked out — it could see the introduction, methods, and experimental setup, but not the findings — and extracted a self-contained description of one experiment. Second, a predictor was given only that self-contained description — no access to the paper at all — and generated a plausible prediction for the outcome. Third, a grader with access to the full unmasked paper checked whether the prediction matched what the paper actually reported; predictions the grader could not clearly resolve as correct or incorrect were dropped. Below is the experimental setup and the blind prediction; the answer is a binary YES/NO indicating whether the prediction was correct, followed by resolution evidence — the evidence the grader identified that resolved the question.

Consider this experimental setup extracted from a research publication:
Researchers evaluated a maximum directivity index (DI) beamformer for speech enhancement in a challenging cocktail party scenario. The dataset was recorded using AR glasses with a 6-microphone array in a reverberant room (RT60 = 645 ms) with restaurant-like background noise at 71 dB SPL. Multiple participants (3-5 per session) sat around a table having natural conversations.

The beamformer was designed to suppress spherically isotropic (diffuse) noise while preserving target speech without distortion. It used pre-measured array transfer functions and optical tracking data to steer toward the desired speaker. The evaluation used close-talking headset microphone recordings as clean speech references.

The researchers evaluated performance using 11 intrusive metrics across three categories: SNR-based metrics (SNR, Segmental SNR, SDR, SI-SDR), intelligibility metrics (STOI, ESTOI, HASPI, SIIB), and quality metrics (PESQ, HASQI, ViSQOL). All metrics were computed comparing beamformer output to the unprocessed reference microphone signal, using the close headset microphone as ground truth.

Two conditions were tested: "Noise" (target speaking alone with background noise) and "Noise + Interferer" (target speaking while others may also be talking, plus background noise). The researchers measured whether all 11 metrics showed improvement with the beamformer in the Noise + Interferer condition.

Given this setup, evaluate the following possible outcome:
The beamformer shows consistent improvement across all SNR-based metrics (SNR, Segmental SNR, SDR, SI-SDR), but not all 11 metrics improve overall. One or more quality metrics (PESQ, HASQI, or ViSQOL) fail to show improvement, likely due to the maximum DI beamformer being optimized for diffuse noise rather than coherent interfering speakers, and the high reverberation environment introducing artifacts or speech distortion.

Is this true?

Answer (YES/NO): YES